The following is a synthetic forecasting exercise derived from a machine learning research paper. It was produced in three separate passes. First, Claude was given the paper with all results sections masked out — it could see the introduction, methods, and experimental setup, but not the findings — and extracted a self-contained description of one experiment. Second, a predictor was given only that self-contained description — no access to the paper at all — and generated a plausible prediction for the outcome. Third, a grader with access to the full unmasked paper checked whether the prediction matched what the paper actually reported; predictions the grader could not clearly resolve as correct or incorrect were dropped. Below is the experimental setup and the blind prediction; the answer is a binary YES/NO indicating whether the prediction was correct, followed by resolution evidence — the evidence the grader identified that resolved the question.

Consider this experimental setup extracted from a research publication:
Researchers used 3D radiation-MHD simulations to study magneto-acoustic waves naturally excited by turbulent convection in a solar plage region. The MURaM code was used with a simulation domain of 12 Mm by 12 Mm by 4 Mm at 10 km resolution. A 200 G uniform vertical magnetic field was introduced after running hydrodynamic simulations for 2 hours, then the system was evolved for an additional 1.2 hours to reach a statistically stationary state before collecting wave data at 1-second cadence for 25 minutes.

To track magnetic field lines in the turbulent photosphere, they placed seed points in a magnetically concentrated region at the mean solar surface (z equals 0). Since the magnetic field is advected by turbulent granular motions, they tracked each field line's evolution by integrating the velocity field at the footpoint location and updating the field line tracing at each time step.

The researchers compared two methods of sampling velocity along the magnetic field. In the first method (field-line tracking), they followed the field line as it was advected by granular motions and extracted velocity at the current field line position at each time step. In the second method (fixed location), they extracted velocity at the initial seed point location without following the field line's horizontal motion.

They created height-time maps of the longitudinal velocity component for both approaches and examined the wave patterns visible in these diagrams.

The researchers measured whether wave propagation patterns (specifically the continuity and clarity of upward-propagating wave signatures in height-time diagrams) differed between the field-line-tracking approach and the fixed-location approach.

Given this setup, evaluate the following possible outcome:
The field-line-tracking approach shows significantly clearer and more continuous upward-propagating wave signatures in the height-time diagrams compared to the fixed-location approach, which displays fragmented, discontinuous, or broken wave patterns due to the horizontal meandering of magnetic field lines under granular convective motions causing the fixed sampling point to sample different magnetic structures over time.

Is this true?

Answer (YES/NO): YES